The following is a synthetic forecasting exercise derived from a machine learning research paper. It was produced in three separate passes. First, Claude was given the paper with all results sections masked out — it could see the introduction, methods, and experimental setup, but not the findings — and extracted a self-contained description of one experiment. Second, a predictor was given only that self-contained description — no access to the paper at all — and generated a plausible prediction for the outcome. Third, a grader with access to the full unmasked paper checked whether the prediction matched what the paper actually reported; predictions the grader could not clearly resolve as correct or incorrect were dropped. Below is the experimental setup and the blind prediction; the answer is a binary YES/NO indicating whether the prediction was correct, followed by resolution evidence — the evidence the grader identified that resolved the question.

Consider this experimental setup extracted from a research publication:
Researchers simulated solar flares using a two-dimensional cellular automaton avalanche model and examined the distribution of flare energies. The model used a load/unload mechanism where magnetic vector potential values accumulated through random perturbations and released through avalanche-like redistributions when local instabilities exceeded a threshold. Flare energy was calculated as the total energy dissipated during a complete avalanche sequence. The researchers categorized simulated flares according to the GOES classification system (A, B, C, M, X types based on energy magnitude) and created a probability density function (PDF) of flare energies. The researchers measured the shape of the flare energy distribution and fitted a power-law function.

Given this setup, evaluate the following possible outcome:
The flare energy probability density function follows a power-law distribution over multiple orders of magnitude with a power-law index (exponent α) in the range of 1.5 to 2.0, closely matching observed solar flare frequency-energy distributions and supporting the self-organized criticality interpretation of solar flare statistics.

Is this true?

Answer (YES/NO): NO